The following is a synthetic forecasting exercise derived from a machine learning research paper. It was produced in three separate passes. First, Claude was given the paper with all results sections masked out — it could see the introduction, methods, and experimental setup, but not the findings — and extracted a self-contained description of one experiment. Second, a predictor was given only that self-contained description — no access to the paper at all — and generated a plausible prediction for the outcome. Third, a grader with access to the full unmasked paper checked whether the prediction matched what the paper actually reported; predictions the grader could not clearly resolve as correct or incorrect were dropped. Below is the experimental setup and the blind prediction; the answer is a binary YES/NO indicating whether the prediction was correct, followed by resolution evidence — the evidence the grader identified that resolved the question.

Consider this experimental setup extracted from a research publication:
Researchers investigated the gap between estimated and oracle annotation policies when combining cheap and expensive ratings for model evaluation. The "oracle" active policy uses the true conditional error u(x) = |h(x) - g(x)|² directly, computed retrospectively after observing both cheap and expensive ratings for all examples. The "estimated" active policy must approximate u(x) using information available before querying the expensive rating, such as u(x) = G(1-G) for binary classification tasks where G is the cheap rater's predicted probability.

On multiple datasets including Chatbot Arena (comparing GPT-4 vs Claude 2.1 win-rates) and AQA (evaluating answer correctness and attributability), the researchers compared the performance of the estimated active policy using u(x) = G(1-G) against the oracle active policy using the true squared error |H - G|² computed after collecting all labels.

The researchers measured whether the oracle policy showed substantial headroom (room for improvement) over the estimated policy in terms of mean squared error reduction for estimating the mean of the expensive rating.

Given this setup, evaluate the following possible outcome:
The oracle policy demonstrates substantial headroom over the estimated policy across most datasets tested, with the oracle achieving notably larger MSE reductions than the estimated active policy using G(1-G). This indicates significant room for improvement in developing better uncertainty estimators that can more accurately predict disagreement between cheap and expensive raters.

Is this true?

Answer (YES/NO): YES